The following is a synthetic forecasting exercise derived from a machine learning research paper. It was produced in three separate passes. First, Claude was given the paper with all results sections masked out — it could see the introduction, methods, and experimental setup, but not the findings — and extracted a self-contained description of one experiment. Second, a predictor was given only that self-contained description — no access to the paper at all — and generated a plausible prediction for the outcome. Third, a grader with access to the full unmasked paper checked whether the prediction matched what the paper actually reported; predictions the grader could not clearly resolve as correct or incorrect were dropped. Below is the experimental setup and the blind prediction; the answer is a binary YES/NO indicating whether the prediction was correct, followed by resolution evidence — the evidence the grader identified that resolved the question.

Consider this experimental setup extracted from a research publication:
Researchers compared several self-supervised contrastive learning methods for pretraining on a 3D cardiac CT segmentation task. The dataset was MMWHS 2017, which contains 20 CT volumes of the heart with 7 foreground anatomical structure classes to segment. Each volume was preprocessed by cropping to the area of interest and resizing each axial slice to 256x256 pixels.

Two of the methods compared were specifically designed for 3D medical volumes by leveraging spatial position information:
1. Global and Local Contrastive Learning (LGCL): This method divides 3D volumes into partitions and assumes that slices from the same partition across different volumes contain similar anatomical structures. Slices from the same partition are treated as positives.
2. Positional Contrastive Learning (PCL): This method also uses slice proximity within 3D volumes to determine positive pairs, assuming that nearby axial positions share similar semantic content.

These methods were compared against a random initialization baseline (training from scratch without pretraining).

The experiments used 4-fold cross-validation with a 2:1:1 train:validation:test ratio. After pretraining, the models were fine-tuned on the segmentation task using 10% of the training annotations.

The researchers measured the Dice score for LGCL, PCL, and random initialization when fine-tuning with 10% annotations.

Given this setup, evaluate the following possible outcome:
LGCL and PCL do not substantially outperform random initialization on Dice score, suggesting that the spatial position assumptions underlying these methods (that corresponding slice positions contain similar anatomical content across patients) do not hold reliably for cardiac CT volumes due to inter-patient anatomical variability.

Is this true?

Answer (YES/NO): YES